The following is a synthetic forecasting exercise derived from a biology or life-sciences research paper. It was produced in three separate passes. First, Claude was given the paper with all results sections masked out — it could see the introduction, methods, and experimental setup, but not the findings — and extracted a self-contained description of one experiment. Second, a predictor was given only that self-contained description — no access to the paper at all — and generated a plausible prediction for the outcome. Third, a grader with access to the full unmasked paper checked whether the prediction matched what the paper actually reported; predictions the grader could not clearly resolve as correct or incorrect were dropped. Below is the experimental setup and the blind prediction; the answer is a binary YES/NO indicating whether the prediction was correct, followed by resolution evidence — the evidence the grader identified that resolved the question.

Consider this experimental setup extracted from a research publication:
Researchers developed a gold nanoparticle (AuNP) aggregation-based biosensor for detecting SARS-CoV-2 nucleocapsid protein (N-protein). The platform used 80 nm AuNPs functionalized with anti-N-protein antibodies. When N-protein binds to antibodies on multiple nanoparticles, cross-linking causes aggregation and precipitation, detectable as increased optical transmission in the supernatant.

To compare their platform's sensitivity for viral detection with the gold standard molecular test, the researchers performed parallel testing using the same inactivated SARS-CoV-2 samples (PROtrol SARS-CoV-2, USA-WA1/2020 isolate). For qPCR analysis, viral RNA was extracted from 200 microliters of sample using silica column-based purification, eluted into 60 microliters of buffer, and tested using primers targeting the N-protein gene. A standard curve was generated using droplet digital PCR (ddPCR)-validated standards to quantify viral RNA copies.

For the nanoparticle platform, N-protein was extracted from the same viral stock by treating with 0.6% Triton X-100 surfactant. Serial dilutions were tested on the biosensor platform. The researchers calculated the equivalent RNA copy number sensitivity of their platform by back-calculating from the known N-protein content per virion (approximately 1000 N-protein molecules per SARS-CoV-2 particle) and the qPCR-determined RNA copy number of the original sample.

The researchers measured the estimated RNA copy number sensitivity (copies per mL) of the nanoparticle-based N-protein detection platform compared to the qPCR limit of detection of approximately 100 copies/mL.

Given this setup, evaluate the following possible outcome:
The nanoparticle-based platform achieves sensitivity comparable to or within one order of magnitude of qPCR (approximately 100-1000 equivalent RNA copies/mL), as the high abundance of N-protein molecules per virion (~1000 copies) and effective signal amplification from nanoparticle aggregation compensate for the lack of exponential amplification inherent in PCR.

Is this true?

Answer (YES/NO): NO